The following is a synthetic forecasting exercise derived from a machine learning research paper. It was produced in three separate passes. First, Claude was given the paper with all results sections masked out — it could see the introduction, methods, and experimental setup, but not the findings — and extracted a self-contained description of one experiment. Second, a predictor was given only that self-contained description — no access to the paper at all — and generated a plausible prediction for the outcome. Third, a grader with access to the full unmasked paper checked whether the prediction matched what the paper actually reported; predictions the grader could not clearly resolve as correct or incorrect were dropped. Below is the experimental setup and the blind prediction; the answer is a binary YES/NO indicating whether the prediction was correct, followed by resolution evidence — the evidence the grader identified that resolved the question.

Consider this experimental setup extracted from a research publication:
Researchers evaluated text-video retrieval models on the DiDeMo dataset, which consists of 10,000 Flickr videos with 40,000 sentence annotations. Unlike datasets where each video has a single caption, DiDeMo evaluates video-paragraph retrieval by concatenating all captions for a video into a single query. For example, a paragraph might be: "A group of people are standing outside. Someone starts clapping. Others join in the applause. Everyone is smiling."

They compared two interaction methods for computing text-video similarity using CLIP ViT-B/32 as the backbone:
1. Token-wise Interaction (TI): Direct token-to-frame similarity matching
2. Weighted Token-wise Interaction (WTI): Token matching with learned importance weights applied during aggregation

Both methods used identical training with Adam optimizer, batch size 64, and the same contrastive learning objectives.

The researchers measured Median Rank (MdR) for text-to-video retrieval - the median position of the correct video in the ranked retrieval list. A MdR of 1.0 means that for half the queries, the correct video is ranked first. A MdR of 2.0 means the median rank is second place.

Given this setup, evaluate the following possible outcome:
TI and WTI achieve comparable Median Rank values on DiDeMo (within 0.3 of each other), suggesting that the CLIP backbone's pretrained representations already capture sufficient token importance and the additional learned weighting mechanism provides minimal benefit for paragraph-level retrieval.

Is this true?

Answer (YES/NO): YES